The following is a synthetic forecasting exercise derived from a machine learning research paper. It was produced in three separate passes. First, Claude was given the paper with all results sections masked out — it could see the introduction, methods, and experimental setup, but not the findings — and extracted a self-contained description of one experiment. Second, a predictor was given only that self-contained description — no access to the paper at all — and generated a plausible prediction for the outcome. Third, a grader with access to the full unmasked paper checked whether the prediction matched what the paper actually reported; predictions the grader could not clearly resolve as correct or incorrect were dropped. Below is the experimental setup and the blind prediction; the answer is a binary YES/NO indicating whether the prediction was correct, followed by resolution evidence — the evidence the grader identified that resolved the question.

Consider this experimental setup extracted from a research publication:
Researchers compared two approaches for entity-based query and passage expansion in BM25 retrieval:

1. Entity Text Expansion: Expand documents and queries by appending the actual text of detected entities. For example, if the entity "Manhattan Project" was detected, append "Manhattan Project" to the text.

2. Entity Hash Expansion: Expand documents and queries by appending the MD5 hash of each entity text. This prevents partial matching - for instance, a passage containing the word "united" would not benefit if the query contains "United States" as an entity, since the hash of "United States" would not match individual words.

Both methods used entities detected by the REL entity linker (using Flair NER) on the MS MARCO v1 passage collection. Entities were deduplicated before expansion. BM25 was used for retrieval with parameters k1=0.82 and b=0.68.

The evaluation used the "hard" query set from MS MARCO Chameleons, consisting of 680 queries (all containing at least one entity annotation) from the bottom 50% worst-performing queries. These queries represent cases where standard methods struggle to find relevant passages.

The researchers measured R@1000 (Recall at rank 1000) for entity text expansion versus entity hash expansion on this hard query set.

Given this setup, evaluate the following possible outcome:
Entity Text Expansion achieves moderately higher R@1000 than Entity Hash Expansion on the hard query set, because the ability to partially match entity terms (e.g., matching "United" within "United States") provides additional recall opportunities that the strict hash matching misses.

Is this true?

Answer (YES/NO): YES